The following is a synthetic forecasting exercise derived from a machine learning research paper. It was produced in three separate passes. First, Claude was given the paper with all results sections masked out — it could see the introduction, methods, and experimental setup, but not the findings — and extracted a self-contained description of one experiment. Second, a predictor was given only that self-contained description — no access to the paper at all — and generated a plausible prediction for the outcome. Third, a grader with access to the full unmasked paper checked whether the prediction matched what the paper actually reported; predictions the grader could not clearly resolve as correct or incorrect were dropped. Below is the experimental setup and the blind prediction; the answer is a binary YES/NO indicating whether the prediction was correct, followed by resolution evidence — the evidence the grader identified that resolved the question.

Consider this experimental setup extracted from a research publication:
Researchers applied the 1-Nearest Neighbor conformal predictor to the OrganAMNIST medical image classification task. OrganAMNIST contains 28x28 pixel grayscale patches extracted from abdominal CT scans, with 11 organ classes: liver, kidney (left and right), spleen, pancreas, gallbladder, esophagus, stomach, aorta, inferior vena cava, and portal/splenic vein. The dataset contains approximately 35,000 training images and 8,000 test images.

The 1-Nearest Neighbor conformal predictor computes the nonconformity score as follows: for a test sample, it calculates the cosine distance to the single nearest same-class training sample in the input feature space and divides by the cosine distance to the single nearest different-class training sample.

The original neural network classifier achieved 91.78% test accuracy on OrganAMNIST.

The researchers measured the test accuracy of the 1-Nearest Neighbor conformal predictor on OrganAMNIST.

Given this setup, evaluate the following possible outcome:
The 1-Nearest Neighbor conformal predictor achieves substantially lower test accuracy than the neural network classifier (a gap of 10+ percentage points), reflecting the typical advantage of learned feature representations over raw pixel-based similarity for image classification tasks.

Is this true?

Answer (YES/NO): YES